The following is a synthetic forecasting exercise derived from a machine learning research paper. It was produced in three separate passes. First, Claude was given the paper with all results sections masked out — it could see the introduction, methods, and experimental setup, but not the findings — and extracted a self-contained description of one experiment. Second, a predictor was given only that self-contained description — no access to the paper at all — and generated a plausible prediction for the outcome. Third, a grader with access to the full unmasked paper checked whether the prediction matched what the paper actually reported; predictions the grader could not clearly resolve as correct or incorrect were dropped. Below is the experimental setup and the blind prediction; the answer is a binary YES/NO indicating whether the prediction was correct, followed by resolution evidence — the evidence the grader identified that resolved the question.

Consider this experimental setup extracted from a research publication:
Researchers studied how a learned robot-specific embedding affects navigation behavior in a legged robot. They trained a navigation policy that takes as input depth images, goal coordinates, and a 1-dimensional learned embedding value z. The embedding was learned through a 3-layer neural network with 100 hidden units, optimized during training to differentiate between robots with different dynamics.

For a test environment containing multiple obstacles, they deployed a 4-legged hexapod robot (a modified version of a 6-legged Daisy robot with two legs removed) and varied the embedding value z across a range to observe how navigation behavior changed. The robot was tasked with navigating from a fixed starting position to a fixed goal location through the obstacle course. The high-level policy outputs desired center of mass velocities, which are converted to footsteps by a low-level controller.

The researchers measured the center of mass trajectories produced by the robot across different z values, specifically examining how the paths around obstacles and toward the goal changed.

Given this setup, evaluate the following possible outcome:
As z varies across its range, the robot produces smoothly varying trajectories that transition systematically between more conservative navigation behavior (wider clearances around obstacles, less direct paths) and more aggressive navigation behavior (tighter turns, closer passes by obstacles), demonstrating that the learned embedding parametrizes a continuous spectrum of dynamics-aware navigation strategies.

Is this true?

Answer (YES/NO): NO